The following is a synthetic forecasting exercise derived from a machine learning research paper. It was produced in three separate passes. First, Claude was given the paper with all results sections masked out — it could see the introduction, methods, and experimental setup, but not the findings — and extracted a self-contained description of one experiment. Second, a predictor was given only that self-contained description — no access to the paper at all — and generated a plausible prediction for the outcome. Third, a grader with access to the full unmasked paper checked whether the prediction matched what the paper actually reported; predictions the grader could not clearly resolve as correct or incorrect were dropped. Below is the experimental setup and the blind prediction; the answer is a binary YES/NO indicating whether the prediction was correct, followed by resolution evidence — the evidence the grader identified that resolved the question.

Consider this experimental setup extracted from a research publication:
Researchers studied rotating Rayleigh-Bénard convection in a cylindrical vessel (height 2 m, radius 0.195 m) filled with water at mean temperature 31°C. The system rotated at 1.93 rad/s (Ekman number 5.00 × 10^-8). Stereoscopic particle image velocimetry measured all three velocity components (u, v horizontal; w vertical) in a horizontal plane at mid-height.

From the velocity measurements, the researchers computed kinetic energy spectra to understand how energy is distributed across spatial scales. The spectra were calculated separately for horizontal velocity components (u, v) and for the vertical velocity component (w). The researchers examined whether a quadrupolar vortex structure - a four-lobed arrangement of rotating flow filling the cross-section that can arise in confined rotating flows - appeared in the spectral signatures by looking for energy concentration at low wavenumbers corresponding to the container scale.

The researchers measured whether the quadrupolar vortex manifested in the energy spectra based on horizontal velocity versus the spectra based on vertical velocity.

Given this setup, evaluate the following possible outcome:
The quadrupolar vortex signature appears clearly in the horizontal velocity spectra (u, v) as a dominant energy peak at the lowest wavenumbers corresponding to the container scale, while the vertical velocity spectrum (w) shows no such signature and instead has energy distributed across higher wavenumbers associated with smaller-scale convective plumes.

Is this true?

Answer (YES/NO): NO